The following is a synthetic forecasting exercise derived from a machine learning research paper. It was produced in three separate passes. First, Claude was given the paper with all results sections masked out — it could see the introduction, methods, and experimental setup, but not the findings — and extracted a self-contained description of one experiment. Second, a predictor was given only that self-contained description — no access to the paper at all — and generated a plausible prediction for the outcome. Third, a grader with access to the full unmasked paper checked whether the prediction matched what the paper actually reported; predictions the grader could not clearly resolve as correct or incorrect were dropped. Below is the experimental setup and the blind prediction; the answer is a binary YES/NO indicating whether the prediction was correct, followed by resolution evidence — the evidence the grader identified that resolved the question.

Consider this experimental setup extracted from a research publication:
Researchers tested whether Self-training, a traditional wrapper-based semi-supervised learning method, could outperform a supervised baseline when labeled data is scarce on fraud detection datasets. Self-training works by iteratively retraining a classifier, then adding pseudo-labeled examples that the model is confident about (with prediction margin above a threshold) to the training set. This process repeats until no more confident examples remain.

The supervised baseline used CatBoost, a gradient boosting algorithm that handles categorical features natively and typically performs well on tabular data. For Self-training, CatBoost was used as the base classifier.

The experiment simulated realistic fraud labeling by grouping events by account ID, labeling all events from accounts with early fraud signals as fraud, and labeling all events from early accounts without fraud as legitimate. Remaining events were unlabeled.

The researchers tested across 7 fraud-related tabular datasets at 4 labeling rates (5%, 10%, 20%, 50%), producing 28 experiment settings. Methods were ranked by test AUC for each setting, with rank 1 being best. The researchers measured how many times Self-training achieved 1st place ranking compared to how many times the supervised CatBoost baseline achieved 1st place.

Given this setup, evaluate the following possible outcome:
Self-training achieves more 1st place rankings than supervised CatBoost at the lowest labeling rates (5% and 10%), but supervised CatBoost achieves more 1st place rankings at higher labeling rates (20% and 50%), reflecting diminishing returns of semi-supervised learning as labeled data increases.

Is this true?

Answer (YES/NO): NO